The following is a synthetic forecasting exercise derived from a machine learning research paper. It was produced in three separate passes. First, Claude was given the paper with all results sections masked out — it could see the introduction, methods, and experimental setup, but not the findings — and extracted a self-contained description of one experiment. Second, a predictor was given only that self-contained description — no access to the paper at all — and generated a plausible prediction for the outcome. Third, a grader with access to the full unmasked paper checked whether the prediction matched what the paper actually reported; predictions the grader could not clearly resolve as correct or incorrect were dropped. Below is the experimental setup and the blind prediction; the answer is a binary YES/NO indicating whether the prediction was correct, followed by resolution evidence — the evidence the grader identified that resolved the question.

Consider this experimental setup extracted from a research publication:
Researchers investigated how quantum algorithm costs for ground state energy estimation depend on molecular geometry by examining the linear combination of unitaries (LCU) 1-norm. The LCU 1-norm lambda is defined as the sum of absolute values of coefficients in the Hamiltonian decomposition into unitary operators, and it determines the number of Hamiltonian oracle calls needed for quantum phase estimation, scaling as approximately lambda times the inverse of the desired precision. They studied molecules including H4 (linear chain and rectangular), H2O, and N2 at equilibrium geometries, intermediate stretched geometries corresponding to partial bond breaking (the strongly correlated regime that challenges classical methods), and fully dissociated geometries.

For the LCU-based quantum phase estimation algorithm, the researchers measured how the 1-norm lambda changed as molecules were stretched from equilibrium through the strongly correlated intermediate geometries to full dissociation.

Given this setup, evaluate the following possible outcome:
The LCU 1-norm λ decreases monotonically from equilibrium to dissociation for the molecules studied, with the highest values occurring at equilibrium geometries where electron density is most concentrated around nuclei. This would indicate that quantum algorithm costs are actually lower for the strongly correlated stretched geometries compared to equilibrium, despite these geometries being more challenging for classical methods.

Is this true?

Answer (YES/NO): YES